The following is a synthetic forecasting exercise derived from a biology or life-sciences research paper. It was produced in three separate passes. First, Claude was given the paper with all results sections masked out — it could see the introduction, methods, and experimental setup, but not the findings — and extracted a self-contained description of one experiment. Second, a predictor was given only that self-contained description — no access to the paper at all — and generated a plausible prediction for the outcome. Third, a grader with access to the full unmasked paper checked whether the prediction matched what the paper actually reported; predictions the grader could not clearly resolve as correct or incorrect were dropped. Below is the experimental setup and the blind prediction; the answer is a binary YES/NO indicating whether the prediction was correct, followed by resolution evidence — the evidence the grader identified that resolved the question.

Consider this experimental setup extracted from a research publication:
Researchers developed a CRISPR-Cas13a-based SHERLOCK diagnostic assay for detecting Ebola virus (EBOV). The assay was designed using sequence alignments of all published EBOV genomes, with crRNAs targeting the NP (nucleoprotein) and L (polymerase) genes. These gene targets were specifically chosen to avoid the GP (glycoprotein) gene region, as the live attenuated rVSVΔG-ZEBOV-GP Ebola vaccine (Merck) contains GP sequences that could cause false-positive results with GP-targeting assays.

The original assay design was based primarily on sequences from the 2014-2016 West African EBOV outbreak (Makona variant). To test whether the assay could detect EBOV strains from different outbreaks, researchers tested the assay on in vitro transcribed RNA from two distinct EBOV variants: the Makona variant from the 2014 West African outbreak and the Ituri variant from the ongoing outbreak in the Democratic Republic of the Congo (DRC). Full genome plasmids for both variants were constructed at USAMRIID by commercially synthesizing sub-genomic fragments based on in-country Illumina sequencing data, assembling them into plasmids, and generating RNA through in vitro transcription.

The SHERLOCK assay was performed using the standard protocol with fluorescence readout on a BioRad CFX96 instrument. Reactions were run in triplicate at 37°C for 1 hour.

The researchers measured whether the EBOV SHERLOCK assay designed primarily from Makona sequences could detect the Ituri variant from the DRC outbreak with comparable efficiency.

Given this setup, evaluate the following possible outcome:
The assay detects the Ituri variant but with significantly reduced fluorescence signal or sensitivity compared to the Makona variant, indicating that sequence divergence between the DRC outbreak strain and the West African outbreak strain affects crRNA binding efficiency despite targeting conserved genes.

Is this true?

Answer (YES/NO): NO